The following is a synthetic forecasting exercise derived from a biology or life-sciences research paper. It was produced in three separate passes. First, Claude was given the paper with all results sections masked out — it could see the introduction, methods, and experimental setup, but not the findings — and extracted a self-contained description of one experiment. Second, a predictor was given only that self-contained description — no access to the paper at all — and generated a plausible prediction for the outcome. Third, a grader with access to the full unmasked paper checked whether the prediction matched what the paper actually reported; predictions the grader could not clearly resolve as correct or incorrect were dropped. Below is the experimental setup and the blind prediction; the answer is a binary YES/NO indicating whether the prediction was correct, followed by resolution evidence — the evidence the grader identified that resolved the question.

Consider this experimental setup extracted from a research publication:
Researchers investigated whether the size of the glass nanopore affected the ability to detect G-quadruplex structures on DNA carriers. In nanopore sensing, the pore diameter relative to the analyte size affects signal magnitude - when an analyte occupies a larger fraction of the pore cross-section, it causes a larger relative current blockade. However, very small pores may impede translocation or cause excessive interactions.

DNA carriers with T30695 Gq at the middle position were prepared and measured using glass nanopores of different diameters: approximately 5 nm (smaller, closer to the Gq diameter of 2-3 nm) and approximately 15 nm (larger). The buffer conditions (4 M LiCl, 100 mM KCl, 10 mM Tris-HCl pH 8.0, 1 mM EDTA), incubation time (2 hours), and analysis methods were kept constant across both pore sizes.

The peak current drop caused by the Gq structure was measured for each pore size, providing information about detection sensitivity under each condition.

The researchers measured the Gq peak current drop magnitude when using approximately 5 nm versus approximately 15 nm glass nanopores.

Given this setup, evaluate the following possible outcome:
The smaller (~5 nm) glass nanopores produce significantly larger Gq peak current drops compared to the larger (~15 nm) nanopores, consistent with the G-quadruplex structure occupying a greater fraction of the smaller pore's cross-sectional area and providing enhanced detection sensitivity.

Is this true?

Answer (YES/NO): YES